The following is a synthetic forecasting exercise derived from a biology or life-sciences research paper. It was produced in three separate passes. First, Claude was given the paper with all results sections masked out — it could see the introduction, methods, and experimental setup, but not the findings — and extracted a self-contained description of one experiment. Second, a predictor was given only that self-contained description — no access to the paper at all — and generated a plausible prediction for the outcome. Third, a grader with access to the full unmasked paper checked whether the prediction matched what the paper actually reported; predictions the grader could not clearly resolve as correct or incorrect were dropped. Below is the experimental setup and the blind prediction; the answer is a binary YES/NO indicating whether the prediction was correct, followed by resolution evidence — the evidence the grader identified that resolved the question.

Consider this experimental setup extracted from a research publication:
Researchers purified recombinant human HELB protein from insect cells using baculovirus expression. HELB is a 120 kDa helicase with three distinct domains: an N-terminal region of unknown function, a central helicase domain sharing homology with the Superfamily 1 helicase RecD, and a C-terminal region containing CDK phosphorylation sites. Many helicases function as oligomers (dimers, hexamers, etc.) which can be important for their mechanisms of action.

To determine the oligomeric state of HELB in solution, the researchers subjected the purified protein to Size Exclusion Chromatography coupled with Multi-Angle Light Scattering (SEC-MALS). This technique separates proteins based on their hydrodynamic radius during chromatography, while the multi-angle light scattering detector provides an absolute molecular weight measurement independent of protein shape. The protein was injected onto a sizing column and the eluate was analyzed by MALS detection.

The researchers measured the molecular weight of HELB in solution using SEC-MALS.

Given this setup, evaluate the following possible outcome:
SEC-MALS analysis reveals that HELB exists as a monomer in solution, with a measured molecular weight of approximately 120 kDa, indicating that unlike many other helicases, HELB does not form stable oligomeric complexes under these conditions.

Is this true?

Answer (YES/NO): YES